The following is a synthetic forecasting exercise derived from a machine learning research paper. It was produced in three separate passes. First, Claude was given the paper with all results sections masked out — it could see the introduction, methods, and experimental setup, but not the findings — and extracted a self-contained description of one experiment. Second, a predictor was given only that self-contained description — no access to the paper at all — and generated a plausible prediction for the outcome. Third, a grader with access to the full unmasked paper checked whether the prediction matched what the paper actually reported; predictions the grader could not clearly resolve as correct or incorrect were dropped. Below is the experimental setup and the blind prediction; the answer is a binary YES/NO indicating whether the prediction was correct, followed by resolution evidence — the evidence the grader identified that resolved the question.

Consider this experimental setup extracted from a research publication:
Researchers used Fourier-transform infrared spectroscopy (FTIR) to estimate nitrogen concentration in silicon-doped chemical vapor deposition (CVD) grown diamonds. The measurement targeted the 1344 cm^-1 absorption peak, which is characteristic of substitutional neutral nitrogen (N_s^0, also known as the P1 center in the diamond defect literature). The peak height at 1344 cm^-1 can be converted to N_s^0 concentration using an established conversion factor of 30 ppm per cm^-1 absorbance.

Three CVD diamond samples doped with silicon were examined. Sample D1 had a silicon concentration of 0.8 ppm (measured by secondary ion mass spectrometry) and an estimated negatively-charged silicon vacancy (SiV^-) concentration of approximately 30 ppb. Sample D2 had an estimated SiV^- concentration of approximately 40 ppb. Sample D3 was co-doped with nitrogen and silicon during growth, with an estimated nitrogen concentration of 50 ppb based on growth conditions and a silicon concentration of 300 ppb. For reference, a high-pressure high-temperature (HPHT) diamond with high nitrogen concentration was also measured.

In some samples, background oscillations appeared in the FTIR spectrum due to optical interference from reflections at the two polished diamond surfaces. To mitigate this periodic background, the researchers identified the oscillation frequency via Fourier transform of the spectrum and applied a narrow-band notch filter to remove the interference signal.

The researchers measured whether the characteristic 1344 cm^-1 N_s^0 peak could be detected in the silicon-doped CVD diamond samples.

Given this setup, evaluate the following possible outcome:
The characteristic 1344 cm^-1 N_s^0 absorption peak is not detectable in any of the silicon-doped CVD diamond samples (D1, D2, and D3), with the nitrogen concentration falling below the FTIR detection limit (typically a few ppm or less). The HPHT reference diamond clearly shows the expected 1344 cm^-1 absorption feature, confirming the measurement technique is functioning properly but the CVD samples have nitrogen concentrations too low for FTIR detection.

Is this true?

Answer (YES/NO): YES